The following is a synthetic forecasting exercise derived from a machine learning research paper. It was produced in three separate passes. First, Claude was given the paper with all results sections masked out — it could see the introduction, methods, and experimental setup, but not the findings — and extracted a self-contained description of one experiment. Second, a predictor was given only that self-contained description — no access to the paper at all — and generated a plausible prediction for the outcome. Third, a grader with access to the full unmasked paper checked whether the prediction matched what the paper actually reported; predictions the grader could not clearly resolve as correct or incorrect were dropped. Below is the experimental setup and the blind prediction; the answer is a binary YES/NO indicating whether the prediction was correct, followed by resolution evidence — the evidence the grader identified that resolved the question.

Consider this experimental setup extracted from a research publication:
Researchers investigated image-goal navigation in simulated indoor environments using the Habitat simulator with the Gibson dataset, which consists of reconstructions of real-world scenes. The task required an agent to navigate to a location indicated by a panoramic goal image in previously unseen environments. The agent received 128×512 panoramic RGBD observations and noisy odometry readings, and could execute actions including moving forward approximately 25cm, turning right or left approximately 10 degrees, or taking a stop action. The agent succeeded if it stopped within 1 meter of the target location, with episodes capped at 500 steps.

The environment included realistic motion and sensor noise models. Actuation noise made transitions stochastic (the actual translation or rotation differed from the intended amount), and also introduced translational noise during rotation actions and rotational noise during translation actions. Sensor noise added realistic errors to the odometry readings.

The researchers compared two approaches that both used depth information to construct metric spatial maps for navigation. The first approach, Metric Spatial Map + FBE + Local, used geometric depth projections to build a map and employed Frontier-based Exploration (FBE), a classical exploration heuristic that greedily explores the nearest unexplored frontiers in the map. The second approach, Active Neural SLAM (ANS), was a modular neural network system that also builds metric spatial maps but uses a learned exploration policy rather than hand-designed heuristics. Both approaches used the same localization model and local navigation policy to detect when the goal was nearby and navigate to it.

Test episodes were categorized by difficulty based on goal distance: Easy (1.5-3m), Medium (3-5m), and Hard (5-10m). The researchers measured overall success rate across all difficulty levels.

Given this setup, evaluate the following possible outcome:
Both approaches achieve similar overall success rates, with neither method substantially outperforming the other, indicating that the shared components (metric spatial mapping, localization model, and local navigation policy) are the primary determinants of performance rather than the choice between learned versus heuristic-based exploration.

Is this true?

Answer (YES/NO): YES